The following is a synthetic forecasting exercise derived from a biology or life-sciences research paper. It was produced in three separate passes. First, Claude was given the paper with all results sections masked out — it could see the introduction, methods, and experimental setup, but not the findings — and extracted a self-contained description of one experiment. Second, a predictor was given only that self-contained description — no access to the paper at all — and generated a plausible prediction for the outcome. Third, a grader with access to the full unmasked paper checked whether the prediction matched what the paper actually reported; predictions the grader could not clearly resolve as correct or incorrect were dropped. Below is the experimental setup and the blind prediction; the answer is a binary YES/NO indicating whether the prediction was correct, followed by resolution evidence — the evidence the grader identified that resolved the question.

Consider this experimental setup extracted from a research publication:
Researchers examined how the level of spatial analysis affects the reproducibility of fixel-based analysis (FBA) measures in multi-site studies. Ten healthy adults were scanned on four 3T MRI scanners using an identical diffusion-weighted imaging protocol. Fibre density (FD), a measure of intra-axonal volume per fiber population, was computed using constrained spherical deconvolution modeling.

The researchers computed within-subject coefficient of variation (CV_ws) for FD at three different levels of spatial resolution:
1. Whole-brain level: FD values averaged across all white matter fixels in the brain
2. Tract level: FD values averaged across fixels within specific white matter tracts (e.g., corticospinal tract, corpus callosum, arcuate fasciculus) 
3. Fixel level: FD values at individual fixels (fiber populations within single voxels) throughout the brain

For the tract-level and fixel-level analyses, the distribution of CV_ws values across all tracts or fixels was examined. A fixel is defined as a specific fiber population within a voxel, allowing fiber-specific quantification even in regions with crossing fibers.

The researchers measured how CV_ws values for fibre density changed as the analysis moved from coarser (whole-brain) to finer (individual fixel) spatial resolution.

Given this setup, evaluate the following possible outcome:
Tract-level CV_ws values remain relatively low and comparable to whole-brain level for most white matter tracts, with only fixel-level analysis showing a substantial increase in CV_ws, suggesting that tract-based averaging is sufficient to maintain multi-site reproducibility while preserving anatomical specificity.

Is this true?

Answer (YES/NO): YES